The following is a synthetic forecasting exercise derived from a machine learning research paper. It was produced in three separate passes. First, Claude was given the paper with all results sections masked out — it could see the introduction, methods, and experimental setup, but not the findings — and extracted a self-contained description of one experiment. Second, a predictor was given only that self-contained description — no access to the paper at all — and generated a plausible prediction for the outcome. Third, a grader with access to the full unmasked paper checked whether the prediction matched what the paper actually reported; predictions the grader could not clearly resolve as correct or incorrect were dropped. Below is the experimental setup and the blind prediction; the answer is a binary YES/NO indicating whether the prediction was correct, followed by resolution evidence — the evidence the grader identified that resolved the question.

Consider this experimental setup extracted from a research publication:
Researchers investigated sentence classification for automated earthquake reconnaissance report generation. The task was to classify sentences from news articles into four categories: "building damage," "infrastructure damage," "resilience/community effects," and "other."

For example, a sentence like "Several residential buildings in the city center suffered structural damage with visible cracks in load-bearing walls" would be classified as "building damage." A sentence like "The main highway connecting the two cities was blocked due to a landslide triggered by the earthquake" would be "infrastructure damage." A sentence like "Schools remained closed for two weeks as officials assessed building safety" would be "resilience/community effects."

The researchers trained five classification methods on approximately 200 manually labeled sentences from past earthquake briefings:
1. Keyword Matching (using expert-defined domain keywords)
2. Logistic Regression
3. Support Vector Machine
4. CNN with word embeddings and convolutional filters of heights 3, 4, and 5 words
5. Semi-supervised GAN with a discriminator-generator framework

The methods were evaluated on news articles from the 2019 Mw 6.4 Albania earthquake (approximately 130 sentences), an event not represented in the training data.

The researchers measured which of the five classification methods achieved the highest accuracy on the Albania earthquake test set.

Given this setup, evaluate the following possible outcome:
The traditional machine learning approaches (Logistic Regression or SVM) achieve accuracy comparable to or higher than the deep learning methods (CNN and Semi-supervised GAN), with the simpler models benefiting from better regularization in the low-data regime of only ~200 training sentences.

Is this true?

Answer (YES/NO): NO